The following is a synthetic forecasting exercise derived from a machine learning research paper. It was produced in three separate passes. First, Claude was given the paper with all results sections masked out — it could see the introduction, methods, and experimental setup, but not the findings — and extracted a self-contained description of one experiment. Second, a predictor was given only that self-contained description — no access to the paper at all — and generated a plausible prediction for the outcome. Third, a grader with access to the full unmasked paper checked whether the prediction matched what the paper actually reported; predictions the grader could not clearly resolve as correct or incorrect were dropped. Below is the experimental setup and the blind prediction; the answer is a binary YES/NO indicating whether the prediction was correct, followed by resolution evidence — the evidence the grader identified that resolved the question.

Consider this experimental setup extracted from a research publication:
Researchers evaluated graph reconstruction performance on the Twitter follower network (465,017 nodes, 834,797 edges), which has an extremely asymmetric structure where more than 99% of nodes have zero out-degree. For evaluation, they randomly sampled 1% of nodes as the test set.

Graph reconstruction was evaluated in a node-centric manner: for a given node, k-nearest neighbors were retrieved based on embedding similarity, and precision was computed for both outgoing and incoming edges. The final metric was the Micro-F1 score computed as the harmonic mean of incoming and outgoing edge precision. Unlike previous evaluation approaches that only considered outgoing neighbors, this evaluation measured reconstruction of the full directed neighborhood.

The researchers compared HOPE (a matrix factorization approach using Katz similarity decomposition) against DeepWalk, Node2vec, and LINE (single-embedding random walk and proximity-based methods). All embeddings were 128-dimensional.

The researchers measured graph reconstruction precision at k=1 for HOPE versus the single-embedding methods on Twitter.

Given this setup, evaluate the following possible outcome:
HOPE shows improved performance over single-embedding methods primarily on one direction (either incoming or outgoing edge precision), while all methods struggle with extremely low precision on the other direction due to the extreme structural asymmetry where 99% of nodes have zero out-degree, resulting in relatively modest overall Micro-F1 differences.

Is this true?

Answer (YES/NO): NO